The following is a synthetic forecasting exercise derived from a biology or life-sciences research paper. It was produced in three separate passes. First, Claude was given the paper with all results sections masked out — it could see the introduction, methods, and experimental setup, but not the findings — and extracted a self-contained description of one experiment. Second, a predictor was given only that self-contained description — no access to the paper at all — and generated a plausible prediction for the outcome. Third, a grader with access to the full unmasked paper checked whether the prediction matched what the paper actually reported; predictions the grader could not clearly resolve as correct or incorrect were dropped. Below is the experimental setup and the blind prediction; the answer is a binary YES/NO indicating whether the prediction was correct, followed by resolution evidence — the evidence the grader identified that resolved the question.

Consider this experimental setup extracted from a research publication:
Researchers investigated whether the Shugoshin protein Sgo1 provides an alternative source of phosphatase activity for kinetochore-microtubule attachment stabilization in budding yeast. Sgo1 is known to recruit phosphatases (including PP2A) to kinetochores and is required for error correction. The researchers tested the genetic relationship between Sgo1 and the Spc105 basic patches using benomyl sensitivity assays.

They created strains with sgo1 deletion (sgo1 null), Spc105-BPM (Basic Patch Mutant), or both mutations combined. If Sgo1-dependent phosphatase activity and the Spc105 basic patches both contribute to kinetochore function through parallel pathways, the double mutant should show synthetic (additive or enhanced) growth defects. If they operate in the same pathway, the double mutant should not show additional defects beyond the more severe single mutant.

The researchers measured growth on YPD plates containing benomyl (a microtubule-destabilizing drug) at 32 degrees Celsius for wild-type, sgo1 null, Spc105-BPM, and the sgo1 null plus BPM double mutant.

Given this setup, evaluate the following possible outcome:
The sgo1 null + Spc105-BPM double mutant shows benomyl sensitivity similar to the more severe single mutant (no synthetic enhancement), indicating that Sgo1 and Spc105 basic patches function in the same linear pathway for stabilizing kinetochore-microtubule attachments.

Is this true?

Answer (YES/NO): NO